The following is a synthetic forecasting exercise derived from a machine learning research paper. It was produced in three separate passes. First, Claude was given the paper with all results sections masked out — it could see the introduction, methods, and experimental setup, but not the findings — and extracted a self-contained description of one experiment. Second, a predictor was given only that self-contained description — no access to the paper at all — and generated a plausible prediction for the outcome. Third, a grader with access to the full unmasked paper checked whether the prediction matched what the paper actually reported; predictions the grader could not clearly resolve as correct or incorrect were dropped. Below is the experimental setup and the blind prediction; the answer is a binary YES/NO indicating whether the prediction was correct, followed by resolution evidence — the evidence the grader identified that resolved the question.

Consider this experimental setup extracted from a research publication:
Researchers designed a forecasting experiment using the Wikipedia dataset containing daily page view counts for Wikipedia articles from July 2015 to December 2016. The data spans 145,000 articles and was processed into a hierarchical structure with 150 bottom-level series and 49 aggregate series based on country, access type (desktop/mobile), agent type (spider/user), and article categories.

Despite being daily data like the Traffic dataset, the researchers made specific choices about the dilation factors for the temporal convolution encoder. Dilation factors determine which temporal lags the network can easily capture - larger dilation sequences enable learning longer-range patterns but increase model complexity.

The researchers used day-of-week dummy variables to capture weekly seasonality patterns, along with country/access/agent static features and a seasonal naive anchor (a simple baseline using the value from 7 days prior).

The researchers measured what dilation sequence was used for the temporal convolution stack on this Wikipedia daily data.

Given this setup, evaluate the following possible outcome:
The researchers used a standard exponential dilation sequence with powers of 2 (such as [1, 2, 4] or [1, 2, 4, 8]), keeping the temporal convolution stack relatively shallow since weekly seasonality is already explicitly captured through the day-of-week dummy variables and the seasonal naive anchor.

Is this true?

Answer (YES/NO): NO